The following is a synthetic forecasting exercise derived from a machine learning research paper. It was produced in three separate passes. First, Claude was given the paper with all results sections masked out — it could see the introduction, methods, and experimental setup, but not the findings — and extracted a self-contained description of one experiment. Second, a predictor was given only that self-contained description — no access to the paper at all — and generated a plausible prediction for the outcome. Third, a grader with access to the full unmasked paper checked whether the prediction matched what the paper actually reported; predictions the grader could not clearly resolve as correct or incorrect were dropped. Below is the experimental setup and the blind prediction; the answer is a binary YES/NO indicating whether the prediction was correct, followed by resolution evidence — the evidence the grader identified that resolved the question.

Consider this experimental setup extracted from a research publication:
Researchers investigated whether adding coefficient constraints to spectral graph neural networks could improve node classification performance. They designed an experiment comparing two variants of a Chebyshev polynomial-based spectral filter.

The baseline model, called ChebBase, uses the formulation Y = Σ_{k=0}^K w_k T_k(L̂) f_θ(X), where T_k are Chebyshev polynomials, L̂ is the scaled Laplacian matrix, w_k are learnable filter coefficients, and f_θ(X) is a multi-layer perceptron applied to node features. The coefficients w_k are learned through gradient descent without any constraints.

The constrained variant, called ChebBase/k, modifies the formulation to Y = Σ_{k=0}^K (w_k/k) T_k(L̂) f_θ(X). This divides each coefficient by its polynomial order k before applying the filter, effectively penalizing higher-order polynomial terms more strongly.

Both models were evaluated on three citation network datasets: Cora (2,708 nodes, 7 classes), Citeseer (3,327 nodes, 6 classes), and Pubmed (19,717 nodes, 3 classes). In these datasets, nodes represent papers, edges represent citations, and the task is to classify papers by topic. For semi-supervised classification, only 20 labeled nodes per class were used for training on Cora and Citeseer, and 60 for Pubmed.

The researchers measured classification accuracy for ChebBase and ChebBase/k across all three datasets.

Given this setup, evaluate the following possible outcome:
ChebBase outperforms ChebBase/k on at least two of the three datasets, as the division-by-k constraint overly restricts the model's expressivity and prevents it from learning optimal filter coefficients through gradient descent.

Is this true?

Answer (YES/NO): NO